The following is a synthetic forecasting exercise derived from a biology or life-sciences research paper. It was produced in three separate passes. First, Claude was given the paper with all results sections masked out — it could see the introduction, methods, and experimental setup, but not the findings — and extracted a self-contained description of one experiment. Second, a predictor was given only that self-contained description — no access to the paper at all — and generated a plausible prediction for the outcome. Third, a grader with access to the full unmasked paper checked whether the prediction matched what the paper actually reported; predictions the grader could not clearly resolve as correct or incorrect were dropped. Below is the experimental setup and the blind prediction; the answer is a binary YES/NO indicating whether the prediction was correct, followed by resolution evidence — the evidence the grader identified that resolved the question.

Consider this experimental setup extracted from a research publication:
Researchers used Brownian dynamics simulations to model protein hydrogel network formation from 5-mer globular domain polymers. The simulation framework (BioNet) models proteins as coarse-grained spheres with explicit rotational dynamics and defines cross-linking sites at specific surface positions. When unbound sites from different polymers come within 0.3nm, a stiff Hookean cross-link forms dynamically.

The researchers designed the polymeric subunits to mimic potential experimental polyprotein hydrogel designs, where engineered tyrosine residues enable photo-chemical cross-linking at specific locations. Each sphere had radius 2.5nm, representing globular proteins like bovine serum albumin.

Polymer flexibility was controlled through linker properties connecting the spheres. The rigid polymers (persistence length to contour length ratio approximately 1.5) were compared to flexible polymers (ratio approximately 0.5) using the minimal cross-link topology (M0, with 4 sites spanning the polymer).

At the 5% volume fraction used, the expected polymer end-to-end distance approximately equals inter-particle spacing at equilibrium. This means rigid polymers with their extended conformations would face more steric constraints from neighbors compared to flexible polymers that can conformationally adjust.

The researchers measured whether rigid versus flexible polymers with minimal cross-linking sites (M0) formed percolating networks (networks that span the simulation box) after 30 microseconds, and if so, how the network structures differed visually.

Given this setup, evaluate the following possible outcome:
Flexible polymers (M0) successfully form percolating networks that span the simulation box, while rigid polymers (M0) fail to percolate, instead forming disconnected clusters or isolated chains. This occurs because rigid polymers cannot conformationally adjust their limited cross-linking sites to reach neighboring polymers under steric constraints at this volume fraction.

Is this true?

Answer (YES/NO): NO